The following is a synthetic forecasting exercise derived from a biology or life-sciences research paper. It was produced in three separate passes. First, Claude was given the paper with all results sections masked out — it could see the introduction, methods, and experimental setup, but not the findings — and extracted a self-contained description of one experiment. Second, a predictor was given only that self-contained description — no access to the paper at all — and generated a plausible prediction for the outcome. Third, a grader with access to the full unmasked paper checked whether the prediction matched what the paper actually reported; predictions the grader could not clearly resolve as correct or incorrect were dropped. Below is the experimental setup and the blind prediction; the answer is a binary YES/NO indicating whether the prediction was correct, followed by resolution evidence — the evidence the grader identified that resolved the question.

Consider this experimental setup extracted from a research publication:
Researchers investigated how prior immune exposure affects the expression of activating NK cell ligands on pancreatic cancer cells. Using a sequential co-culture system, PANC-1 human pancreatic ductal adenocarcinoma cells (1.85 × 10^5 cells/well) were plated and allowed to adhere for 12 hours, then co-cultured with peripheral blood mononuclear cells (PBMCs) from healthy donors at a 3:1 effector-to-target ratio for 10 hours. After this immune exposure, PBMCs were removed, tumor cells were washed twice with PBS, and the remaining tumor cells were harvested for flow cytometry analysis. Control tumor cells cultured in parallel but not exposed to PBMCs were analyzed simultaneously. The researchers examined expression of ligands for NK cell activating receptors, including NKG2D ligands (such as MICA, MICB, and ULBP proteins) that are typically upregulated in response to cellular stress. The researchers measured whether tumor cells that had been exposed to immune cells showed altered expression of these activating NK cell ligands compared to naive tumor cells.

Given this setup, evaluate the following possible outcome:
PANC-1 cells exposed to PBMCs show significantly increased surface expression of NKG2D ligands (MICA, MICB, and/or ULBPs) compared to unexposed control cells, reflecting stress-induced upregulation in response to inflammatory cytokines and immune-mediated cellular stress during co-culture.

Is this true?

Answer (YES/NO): NO